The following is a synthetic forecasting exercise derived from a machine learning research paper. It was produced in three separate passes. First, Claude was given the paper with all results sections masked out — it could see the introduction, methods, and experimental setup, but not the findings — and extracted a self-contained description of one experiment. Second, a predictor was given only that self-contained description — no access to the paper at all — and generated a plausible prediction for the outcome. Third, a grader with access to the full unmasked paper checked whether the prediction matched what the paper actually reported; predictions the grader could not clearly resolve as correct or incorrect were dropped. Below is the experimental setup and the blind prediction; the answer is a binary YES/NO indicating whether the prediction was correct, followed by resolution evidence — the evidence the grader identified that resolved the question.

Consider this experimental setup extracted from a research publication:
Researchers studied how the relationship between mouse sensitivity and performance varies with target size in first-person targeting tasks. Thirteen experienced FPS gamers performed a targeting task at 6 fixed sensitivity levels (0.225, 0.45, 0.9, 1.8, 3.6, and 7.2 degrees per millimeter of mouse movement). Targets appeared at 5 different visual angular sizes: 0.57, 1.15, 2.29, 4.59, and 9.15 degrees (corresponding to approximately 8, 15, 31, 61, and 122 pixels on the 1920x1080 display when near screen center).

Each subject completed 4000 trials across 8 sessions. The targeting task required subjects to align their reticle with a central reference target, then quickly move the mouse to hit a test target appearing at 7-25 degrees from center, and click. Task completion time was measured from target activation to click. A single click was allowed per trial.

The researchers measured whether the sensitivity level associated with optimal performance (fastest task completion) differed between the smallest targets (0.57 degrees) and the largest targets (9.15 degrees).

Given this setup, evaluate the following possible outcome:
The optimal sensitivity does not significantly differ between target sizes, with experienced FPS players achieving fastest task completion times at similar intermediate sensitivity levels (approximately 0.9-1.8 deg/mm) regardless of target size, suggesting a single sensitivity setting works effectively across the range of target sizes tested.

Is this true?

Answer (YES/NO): NO